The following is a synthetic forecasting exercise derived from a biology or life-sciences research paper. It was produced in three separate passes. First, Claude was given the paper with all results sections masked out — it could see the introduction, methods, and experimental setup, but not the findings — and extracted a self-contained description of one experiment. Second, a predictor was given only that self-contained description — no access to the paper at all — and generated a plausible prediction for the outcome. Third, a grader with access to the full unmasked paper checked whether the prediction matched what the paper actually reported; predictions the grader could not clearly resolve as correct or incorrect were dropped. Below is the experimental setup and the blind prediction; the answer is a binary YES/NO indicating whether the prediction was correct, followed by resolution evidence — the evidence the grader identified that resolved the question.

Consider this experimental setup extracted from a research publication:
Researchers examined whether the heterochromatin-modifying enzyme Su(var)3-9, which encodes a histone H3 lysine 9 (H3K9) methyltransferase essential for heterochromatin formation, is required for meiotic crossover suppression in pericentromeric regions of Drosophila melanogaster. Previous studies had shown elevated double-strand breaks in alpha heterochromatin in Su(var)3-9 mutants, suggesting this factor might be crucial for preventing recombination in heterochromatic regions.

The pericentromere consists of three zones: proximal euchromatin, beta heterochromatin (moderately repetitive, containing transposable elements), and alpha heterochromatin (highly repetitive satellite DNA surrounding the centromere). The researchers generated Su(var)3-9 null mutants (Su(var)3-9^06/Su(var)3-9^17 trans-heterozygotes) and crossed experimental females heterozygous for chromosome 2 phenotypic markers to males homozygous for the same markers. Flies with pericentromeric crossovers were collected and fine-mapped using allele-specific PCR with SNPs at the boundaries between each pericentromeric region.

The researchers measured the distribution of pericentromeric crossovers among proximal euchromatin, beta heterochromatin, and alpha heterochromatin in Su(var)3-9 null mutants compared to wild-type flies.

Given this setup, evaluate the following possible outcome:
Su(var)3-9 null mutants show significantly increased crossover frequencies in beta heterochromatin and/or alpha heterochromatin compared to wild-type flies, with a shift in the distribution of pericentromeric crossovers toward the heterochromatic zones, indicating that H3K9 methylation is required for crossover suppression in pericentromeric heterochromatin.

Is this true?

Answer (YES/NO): NO